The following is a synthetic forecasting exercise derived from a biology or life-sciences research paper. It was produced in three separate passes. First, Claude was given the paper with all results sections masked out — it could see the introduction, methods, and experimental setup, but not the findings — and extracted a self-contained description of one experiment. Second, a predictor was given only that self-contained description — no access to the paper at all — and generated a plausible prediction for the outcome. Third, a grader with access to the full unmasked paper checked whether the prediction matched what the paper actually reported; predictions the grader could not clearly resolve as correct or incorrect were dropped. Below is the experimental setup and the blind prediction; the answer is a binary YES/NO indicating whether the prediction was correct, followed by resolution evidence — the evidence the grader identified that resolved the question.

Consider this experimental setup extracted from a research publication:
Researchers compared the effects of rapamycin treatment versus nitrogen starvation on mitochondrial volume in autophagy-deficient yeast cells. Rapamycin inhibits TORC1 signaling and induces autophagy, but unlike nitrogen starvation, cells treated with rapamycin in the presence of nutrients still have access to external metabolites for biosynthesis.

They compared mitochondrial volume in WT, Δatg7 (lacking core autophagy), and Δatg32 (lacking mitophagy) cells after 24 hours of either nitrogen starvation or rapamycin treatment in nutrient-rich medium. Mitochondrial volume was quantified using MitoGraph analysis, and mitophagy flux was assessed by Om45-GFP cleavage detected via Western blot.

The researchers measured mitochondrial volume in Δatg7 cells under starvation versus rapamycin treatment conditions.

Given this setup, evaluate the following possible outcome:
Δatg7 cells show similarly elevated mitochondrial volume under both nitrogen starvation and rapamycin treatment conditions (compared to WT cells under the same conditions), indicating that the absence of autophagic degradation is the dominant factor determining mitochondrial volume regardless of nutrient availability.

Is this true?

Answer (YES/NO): NO